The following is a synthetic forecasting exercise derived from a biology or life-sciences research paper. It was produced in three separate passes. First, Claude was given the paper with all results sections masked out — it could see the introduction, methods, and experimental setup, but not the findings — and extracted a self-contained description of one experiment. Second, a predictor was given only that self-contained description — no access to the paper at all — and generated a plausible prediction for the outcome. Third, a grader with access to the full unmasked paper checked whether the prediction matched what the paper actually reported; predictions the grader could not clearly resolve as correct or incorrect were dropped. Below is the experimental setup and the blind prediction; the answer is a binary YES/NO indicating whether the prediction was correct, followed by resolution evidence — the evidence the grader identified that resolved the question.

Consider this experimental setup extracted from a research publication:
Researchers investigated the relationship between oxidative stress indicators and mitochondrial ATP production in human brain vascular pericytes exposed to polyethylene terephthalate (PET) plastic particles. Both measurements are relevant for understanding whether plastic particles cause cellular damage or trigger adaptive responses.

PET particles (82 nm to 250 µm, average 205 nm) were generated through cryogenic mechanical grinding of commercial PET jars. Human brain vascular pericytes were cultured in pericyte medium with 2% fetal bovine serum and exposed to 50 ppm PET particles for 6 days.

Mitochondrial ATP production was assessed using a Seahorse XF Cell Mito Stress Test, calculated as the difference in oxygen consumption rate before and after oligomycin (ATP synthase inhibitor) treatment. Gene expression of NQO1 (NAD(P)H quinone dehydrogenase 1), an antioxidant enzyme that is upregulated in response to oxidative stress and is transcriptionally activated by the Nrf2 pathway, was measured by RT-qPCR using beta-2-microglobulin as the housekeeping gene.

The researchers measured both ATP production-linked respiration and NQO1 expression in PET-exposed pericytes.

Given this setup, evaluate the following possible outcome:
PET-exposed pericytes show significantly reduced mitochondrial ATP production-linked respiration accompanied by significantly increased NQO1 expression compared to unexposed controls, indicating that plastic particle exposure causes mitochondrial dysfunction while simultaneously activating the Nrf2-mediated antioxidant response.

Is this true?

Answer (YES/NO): NO